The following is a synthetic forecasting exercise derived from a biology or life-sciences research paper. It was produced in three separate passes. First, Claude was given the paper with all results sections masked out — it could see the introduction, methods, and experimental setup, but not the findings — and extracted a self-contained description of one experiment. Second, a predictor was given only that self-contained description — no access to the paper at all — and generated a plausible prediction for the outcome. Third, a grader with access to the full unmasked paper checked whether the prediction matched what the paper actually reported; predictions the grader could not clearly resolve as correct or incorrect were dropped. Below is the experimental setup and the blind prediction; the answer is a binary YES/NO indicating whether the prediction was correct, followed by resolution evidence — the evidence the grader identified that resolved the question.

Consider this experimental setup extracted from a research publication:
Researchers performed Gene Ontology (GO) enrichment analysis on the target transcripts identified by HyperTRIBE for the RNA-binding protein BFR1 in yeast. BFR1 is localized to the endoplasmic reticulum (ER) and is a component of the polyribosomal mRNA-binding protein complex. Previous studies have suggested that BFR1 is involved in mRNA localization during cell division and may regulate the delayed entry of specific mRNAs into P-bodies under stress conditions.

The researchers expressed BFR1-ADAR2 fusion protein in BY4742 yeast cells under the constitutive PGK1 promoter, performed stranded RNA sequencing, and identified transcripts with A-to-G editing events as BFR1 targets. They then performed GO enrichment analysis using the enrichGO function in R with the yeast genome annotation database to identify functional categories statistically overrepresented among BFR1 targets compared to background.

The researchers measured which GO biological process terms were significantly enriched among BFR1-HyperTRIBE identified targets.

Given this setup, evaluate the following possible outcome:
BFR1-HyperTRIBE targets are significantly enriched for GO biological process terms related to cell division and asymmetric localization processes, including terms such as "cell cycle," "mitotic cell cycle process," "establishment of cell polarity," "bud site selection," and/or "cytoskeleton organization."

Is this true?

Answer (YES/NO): NO